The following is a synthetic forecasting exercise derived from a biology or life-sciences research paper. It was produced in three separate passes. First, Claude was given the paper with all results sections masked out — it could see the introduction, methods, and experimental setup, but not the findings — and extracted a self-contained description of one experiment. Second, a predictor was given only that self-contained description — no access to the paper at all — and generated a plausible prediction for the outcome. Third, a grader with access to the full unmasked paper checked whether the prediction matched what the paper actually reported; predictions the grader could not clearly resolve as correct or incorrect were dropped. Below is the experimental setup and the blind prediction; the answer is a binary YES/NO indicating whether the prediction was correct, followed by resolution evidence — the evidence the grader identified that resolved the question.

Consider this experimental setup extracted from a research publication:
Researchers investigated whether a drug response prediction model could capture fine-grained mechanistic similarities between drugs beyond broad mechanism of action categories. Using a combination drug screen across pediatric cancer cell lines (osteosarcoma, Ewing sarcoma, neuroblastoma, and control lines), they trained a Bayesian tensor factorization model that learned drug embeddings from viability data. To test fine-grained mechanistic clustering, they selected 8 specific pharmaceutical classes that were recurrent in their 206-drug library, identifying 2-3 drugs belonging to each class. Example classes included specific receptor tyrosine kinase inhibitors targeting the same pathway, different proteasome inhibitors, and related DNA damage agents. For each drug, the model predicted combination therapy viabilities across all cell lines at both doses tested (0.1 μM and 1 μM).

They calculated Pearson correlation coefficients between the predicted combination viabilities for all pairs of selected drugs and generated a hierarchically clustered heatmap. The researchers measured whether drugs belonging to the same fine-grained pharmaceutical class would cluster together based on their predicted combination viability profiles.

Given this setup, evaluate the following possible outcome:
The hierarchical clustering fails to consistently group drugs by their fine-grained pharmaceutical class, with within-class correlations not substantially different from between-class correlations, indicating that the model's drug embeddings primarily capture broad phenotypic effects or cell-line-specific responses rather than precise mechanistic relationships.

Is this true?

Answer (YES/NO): NO